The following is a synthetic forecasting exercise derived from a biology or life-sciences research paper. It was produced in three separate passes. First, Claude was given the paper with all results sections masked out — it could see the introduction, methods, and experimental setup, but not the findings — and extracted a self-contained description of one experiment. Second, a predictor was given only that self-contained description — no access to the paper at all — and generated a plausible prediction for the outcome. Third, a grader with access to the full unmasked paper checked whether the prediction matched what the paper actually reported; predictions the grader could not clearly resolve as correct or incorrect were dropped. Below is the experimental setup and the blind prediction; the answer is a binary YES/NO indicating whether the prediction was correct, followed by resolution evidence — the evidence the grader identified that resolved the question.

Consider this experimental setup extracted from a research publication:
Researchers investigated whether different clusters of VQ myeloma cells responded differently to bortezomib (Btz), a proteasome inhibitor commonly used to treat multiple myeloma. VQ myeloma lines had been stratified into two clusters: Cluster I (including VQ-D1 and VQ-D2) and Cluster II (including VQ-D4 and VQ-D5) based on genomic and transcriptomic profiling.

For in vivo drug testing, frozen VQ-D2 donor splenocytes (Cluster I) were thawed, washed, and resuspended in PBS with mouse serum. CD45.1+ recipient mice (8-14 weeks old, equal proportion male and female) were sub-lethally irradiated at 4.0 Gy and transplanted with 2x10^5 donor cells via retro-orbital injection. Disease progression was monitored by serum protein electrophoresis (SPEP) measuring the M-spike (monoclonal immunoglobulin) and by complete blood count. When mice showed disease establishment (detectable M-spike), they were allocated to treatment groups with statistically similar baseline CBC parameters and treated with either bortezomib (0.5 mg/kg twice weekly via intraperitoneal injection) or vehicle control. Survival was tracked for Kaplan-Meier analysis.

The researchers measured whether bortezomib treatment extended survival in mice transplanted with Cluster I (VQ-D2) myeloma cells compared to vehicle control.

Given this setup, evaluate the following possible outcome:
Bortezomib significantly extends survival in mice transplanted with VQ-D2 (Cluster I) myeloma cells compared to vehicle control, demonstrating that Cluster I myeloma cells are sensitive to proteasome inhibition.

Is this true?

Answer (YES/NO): NO